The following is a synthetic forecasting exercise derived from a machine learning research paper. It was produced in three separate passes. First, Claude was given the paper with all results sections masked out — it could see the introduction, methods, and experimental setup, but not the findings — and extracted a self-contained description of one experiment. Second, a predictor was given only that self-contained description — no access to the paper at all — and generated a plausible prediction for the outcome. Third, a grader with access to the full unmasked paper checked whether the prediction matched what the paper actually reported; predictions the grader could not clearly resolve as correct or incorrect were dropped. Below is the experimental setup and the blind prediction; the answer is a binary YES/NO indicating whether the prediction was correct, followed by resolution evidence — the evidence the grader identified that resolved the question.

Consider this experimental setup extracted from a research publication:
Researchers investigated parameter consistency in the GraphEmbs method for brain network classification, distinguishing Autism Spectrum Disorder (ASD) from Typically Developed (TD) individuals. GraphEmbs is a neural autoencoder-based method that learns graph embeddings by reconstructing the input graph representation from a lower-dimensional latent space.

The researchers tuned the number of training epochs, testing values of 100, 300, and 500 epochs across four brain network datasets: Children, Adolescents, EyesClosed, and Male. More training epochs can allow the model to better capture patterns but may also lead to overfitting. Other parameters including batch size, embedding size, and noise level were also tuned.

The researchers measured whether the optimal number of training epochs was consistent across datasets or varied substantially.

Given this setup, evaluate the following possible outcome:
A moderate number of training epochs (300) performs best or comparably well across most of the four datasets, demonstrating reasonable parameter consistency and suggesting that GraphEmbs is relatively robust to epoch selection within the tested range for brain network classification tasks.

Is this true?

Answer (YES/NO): NO